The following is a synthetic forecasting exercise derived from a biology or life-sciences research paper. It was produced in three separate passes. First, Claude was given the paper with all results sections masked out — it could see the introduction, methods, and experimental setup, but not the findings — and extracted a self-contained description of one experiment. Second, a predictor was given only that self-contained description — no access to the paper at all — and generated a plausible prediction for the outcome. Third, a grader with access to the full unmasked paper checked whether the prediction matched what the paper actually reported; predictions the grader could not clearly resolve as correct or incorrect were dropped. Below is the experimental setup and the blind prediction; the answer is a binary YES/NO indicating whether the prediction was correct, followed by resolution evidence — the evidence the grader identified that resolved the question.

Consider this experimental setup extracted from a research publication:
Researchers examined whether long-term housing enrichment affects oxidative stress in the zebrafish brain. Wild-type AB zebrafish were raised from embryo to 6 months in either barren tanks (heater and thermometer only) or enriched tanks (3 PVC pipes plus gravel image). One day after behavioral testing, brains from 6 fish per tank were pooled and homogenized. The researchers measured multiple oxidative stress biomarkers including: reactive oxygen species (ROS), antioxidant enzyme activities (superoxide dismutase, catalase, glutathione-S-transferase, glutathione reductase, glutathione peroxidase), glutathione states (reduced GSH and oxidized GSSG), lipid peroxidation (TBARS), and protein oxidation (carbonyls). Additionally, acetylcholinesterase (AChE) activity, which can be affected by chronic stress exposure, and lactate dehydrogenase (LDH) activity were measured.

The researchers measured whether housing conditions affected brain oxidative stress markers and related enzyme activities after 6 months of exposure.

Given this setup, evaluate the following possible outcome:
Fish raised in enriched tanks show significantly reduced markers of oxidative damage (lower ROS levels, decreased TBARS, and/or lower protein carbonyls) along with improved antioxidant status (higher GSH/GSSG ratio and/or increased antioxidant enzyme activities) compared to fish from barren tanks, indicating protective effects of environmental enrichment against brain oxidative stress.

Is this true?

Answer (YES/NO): NO